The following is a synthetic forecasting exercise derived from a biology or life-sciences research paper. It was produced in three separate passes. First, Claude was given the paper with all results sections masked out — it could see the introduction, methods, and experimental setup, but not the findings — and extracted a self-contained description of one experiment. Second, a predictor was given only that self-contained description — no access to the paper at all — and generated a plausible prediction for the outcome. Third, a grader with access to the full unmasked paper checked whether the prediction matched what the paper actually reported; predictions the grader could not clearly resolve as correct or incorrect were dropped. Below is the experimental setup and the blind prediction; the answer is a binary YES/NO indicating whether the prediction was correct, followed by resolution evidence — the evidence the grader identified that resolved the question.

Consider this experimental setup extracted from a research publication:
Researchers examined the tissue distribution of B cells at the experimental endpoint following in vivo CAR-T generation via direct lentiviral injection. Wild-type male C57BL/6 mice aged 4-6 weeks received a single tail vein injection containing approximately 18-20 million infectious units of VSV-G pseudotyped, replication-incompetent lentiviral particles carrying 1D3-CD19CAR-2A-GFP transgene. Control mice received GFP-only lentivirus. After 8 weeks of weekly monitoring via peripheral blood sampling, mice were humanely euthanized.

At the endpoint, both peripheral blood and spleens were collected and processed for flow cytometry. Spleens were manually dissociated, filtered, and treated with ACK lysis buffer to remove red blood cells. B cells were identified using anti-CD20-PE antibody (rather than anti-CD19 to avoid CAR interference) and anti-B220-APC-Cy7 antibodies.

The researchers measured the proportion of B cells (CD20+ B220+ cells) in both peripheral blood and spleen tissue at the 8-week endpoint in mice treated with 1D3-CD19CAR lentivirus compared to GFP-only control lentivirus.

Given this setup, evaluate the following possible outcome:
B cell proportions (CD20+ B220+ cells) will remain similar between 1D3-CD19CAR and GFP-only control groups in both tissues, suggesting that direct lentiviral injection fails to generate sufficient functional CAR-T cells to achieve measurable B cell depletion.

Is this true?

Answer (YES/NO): NO